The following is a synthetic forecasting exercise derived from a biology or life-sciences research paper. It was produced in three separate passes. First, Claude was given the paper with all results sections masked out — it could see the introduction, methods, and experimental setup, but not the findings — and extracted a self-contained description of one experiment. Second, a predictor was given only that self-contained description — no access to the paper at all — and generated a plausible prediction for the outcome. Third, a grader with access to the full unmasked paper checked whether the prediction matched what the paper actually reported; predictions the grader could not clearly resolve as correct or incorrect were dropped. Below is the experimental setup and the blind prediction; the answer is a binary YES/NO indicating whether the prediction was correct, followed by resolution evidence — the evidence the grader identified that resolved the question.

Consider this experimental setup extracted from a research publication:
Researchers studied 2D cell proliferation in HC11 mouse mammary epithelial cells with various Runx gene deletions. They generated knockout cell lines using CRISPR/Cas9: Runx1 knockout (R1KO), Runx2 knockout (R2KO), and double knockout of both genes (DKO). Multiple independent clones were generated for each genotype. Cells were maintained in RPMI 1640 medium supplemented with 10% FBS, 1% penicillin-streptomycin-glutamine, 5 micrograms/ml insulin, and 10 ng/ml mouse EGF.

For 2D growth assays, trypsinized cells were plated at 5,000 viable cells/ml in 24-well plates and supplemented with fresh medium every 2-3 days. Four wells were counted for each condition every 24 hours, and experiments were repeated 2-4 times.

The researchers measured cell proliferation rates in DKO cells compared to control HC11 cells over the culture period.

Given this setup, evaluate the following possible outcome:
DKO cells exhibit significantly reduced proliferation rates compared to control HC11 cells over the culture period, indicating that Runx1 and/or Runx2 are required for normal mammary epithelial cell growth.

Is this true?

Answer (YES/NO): NO